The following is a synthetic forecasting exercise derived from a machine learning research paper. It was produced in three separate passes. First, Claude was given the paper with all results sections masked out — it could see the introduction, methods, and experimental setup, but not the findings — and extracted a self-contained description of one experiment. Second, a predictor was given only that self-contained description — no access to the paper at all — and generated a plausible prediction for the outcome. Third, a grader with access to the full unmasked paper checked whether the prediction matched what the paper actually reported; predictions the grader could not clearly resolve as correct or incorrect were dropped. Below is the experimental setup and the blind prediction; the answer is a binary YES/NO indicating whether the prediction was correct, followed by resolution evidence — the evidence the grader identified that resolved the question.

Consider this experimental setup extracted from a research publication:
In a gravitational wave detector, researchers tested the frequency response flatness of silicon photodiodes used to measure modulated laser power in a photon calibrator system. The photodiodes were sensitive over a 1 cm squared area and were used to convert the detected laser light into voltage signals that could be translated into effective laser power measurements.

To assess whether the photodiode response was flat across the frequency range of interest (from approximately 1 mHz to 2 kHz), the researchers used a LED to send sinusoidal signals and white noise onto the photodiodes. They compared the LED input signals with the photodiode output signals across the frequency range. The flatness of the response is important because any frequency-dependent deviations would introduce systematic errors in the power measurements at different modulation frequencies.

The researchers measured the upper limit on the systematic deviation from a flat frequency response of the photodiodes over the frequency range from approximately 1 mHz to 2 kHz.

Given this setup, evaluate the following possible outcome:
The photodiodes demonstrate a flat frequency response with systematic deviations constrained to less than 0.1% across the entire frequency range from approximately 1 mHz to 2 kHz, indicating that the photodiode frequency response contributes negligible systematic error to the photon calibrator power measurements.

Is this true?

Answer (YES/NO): YES